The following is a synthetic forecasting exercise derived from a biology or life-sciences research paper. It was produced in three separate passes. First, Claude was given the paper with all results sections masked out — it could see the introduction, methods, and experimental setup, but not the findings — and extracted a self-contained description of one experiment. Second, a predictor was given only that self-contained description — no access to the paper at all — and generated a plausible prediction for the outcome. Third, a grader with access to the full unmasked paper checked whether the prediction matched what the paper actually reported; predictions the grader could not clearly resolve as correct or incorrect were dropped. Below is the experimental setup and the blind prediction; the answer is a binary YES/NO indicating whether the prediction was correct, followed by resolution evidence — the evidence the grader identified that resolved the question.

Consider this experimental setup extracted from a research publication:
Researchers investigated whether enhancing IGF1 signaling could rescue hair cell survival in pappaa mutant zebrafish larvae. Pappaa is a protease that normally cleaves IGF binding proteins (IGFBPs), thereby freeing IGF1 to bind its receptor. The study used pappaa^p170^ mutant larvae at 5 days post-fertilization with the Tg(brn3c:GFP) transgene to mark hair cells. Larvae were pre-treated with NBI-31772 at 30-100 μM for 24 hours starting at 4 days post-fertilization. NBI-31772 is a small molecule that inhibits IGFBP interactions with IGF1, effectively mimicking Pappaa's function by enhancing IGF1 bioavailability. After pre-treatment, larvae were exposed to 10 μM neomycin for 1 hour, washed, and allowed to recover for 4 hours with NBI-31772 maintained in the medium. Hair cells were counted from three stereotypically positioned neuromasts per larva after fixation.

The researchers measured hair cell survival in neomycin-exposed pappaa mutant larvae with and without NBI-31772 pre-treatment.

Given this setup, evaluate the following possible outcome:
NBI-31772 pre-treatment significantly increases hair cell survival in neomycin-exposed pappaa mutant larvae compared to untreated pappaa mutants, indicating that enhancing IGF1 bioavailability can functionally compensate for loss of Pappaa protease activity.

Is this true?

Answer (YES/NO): YES